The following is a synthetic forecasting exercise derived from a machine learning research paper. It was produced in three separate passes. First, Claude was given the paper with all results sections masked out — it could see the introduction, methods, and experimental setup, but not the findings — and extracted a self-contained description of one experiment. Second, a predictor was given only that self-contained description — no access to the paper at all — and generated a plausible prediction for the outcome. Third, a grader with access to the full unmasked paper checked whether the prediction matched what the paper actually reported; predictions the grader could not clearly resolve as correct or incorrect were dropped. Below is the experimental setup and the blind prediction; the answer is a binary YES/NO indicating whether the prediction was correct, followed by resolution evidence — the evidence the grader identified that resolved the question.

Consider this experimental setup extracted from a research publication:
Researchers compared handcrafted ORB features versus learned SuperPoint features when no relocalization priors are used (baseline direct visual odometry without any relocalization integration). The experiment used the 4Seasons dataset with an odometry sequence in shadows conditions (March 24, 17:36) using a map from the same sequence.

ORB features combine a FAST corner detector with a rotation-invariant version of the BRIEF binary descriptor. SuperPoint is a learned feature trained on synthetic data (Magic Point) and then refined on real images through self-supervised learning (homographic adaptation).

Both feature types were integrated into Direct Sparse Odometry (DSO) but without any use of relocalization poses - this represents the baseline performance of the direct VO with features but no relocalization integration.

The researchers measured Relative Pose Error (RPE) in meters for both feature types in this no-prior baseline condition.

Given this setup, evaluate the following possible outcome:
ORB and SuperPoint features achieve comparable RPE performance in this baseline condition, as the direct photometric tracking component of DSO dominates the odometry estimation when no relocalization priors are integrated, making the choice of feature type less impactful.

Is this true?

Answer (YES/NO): YES